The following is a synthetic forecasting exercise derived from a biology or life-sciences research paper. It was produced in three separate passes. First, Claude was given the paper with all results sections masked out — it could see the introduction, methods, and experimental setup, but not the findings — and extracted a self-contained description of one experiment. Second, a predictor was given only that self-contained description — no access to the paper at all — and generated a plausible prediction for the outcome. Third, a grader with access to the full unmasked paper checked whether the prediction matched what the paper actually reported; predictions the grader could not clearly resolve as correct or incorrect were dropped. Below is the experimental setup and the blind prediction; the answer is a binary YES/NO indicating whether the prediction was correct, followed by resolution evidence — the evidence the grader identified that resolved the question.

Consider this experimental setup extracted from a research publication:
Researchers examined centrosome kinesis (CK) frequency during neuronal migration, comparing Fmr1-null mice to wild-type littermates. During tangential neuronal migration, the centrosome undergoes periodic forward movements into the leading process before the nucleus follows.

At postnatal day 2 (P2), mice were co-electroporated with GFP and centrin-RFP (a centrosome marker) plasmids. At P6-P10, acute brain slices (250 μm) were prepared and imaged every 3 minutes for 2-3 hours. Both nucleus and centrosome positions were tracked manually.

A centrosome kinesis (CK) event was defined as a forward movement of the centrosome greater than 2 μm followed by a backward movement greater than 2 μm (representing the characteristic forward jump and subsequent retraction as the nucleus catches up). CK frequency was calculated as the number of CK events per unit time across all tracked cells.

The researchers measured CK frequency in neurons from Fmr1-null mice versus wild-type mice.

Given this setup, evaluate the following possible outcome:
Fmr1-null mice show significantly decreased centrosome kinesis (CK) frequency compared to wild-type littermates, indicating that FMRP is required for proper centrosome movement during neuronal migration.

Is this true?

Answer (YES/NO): YES